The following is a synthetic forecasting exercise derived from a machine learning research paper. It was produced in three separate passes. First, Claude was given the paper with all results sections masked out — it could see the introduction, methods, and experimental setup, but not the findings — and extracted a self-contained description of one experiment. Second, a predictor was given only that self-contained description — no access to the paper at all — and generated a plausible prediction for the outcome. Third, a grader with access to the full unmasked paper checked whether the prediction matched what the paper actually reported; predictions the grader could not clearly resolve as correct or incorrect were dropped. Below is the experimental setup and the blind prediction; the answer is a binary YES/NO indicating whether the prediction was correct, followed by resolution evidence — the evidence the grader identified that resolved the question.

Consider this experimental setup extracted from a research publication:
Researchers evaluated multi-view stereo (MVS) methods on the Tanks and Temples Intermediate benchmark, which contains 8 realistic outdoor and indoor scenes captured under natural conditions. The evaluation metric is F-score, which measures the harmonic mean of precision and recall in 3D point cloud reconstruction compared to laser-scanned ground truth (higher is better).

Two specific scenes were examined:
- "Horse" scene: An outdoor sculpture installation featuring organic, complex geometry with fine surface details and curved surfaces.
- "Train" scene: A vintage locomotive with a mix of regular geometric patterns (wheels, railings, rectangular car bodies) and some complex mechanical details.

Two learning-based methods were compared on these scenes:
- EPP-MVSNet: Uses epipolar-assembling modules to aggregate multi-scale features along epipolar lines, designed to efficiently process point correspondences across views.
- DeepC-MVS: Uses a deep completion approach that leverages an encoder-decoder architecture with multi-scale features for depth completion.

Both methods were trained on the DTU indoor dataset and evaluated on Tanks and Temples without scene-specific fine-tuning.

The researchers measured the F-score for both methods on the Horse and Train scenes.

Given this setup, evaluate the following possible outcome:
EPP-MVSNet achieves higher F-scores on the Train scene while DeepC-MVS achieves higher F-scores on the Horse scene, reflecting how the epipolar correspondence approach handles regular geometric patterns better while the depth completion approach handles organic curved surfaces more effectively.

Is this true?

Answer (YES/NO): NO